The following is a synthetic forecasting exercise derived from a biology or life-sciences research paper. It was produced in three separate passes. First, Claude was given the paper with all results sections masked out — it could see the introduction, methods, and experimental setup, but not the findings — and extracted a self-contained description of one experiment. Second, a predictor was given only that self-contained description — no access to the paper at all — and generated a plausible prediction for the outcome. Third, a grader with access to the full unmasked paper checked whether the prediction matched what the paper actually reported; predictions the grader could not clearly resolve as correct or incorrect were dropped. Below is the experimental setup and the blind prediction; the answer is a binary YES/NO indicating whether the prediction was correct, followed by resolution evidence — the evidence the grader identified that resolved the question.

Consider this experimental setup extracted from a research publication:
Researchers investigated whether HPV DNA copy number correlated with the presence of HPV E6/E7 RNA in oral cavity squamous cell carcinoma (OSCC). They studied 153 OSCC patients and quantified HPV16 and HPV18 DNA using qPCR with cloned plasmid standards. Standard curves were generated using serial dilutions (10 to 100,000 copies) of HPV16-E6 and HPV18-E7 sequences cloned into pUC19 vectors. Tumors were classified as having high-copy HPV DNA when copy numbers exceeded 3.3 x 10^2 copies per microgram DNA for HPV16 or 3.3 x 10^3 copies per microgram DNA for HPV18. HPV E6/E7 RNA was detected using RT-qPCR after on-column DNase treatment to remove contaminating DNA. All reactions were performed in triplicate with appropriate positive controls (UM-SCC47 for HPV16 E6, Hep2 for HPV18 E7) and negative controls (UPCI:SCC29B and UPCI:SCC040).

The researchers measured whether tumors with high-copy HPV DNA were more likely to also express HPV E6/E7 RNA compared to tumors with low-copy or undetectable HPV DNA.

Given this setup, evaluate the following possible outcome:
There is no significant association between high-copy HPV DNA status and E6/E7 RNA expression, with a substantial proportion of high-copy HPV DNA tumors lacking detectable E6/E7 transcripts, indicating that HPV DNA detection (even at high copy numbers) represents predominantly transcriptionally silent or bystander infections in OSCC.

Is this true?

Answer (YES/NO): YES